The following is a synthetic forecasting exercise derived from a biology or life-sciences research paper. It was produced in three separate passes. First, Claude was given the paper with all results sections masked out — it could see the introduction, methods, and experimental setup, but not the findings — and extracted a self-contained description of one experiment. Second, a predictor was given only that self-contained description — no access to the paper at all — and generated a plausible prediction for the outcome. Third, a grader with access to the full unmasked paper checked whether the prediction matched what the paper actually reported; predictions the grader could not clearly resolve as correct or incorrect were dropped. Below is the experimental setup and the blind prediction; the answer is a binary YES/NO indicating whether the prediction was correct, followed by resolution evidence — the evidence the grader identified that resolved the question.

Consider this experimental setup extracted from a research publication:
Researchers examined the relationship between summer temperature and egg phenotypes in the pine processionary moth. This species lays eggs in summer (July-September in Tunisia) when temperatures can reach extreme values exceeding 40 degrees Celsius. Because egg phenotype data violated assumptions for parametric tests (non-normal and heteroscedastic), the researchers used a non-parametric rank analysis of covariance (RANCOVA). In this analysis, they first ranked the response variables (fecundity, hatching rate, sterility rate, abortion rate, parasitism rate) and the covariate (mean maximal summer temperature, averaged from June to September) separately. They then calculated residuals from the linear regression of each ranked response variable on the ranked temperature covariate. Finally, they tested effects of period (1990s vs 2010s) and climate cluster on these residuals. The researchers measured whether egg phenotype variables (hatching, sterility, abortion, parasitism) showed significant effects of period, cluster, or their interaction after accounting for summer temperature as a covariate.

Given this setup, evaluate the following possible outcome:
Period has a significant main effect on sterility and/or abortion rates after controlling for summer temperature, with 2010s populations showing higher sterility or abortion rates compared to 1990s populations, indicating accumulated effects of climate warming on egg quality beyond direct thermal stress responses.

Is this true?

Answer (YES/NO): YES